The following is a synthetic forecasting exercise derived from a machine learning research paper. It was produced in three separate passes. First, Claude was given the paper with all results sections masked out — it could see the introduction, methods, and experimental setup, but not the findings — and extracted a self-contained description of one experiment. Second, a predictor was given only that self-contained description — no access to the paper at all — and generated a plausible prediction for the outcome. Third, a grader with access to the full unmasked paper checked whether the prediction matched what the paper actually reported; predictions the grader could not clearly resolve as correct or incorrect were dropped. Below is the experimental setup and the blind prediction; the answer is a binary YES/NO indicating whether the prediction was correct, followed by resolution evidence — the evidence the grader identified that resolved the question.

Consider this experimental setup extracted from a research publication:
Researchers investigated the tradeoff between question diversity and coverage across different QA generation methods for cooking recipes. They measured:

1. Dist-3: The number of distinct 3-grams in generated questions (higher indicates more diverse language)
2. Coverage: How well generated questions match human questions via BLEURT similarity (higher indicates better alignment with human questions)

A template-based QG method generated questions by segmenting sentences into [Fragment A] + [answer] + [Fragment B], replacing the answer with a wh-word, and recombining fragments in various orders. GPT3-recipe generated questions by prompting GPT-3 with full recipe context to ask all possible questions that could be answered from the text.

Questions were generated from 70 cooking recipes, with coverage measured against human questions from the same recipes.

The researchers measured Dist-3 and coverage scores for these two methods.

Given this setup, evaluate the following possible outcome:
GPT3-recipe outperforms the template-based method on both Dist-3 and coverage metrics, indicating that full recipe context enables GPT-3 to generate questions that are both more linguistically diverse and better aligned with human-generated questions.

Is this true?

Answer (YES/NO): NO